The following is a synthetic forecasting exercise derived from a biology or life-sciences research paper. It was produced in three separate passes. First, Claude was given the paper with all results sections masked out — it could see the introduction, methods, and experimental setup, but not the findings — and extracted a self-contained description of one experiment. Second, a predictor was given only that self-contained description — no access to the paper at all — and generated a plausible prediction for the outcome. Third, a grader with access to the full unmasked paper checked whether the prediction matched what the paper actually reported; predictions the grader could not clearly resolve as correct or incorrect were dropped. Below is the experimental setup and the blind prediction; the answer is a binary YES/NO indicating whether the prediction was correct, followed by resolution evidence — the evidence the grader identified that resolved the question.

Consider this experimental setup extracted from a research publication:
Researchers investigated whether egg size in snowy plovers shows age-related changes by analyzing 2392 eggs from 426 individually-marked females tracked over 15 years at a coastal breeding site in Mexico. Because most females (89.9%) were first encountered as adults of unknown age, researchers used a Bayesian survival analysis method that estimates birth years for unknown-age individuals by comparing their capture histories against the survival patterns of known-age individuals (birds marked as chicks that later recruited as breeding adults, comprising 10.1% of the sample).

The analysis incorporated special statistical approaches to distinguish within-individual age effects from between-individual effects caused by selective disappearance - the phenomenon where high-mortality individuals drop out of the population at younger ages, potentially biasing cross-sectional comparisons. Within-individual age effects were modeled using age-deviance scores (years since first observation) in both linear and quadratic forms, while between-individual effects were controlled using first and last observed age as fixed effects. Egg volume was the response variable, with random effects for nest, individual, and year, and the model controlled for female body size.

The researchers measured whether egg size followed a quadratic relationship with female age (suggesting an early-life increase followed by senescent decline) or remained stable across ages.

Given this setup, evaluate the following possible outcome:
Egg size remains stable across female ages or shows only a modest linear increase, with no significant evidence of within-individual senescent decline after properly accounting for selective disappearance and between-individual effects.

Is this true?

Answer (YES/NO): YES